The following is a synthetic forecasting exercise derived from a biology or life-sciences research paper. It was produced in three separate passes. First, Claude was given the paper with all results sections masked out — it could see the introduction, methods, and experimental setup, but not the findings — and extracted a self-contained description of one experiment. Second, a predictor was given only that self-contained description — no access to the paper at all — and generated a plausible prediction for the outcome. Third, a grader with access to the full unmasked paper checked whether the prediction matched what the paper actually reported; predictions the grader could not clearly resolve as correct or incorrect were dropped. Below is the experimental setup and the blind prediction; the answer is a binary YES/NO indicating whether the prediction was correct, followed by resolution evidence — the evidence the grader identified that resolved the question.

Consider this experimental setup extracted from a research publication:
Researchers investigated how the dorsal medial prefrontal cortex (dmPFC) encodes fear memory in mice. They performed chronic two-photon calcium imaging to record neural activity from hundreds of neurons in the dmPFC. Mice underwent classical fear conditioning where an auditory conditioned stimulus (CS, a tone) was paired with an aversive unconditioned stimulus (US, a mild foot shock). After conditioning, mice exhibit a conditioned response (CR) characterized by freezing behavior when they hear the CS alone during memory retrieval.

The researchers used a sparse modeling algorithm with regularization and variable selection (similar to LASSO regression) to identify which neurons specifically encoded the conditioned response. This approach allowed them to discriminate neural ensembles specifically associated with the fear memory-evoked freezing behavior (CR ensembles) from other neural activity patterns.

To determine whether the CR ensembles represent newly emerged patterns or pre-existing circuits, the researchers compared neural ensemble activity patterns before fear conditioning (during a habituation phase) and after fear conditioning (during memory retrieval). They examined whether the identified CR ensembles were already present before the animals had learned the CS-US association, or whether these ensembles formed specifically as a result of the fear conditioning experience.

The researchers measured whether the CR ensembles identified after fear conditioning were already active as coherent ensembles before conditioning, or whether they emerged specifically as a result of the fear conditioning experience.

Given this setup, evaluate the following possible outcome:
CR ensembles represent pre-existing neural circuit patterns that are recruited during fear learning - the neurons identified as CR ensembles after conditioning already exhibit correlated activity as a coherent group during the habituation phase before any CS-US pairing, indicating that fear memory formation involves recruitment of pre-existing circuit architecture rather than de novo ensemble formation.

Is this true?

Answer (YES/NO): NO